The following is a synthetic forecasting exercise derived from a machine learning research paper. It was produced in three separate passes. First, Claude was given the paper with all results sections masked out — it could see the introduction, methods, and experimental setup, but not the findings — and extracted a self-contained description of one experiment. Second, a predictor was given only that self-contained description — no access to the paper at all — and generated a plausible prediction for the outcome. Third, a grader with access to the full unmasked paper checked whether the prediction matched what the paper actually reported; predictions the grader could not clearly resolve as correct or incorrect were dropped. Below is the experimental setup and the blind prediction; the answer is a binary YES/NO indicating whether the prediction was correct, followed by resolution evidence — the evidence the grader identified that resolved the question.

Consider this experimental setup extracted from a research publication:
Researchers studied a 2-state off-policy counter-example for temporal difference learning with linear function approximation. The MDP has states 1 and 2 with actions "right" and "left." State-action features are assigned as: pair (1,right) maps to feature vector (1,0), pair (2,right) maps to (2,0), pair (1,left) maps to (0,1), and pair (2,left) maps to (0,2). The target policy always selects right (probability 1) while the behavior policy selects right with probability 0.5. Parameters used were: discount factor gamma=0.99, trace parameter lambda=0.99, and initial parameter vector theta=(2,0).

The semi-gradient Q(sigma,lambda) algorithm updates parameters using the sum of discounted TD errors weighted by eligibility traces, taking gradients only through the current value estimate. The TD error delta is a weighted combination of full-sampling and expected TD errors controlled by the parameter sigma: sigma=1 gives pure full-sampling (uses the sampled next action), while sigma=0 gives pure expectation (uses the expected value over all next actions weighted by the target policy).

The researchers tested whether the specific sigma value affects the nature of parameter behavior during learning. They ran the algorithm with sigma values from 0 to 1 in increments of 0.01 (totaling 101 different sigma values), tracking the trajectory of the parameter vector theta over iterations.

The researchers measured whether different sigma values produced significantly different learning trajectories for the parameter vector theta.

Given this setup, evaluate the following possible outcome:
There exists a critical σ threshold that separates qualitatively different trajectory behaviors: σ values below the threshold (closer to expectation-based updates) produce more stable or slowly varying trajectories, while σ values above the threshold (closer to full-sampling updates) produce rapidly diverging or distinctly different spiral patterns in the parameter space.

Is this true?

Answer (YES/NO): NO